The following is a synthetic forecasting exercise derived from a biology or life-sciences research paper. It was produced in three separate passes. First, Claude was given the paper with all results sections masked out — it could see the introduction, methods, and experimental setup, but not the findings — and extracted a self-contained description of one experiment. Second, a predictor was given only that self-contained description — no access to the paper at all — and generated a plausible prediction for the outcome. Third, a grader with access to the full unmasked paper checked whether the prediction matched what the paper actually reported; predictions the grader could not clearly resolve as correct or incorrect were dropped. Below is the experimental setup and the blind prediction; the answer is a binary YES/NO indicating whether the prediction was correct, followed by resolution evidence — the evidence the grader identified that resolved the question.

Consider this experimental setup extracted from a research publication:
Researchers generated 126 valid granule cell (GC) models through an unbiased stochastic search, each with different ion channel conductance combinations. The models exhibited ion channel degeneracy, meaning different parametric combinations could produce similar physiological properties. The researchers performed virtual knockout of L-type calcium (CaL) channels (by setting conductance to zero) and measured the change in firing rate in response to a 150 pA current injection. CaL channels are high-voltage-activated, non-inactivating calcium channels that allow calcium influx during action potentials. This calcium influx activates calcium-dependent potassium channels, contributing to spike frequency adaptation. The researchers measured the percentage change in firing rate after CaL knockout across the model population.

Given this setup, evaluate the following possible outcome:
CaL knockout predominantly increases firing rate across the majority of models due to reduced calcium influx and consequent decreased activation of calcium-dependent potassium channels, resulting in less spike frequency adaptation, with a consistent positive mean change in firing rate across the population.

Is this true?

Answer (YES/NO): YES